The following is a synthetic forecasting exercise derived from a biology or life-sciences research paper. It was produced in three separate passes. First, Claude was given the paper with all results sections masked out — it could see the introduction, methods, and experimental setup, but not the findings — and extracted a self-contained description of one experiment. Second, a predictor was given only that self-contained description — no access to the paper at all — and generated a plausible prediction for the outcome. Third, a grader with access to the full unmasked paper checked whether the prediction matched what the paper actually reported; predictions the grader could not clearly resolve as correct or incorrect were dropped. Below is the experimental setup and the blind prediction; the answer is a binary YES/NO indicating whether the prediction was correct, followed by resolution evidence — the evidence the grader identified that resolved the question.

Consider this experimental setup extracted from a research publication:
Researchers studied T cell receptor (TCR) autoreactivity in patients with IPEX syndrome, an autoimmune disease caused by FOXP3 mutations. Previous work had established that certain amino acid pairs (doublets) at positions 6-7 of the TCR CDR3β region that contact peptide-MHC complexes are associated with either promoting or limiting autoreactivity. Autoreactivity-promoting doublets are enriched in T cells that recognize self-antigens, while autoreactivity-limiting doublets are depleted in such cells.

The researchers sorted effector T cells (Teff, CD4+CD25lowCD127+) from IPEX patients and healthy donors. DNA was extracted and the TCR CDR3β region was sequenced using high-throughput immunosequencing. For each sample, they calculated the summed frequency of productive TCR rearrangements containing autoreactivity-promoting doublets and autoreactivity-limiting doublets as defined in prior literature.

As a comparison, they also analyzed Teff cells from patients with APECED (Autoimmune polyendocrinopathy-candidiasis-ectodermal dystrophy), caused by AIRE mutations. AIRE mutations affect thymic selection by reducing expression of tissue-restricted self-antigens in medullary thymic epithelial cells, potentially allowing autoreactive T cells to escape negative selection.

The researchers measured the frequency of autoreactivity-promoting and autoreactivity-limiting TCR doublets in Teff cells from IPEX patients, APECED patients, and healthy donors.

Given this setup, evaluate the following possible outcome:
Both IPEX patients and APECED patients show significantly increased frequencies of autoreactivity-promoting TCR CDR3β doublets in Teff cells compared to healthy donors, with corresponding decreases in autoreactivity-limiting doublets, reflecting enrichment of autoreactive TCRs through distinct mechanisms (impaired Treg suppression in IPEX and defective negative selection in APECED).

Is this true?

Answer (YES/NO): NO